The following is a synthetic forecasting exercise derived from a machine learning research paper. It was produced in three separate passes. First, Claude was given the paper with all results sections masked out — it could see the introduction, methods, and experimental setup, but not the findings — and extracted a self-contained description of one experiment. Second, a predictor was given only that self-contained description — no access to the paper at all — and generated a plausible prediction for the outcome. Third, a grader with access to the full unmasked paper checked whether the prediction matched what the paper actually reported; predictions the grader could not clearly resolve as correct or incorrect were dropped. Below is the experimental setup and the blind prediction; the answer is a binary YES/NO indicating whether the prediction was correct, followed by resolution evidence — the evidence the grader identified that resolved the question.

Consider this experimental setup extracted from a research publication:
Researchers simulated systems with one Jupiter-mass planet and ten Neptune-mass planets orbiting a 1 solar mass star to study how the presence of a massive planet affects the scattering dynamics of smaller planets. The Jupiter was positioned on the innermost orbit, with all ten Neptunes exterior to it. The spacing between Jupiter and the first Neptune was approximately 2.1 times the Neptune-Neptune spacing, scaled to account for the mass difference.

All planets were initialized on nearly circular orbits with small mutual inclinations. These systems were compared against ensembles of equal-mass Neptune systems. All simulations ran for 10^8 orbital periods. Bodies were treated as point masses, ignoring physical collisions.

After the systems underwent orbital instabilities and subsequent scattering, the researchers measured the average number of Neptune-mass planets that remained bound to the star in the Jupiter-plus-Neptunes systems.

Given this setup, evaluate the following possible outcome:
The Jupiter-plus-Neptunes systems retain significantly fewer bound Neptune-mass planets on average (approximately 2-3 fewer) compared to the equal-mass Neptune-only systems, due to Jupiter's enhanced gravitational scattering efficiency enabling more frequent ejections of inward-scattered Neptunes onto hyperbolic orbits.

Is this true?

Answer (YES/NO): NO